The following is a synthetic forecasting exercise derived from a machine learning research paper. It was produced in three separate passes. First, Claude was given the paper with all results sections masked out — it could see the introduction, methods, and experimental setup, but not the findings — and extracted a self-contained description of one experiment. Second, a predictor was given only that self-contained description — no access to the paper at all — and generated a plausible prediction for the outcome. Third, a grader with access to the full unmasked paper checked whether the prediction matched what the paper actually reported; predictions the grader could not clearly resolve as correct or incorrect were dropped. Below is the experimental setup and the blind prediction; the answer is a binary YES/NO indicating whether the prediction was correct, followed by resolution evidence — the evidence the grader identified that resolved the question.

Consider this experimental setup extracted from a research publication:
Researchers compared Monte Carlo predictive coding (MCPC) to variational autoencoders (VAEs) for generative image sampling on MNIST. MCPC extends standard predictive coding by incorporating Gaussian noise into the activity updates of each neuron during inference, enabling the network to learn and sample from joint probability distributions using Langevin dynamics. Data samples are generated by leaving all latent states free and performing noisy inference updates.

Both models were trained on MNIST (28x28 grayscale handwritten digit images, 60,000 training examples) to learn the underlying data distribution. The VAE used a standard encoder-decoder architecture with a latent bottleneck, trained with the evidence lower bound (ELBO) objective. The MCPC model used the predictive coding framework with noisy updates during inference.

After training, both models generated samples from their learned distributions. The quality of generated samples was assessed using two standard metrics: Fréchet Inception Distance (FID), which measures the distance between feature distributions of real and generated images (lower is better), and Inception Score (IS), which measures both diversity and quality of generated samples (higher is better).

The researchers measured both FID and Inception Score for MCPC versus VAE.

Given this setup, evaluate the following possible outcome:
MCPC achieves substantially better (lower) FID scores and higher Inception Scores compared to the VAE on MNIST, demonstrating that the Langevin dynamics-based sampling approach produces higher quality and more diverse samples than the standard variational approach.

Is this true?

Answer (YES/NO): NO